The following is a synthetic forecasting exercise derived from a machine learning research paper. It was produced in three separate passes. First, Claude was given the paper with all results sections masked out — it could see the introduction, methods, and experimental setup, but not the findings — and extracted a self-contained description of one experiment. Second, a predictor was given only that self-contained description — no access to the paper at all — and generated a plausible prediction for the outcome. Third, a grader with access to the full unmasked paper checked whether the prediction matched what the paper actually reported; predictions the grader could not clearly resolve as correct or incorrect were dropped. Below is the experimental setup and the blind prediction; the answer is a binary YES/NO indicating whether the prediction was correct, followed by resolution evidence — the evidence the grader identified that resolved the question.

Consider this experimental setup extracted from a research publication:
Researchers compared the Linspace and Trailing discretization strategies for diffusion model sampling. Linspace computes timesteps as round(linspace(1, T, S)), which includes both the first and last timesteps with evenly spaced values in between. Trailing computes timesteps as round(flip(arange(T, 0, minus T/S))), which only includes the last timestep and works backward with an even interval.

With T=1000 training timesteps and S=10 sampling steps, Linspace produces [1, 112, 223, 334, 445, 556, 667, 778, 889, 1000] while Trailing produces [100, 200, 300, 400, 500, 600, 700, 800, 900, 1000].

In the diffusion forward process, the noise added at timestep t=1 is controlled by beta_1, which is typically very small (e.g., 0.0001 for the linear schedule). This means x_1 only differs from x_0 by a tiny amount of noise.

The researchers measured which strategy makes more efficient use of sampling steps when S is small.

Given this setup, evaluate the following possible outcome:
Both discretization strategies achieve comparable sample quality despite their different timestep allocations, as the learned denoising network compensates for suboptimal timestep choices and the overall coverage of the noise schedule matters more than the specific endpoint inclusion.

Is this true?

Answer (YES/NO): NO